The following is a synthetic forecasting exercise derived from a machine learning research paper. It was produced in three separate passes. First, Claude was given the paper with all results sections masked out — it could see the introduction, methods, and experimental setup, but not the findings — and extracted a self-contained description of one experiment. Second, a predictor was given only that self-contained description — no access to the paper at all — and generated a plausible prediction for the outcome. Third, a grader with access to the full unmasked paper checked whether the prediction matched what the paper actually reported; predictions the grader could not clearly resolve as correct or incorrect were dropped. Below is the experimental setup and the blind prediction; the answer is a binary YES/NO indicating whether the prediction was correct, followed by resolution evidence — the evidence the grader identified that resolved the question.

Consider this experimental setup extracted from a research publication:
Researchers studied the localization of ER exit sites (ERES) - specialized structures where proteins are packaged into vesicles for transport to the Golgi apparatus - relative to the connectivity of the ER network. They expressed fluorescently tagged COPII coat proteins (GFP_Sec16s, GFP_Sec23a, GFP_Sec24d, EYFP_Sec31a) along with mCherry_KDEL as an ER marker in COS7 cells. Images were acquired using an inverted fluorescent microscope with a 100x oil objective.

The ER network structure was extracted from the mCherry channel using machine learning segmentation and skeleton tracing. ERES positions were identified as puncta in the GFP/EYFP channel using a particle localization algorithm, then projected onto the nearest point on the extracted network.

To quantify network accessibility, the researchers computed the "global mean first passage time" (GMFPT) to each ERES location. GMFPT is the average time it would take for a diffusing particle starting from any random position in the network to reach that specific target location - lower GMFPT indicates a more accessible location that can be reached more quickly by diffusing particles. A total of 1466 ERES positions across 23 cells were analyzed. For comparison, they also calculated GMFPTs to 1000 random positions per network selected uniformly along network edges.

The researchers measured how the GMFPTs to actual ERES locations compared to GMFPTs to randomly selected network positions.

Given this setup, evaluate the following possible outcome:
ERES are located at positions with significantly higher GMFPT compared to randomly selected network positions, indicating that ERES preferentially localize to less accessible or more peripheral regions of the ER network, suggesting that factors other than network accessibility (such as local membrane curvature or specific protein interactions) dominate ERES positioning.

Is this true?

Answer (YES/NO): NO